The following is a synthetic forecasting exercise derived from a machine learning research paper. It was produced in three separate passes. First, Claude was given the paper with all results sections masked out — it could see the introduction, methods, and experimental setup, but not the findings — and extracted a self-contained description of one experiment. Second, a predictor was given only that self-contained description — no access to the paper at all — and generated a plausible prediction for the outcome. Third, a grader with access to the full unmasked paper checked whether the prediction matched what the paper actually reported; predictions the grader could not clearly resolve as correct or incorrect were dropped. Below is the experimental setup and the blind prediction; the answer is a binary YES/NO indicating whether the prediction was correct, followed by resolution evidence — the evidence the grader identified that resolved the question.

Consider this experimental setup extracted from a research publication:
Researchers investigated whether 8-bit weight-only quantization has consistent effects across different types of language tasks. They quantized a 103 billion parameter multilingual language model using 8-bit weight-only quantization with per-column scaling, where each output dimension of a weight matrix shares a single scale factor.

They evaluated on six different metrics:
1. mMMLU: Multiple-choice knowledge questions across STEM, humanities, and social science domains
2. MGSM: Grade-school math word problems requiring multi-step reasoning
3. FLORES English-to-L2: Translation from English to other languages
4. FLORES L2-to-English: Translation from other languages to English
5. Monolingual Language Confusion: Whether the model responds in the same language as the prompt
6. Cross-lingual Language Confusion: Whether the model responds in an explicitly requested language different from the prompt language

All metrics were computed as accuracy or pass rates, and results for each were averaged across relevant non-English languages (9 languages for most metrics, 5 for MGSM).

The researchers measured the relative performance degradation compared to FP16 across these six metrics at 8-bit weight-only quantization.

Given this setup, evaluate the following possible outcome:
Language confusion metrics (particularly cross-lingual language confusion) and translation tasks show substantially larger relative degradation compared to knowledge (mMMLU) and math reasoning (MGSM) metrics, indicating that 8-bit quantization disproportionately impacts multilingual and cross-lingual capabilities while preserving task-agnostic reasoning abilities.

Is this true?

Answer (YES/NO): NO